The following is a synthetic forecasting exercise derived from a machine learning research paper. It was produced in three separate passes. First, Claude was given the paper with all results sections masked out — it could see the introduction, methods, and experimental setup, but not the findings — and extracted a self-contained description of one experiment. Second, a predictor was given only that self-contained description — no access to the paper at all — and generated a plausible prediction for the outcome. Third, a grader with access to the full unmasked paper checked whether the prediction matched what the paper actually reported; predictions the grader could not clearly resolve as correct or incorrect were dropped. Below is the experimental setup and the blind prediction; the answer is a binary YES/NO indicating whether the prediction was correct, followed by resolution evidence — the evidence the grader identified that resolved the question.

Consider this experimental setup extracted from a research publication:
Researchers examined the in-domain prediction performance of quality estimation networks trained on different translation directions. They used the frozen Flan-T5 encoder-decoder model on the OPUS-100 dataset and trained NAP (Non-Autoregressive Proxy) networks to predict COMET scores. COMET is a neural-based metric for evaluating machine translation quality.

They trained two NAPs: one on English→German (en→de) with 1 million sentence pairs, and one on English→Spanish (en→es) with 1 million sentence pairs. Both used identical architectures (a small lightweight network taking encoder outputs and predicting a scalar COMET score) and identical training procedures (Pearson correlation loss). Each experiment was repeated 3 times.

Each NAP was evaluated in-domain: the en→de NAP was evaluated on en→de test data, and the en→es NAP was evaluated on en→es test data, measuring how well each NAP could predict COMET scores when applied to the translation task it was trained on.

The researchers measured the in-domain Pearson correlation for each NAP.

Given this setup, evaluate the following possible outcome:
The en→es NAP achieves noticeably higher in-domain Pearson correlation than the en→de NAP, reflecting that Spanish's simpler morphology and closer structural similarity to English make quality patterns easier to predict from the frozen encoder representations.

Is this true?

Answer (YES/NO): NO